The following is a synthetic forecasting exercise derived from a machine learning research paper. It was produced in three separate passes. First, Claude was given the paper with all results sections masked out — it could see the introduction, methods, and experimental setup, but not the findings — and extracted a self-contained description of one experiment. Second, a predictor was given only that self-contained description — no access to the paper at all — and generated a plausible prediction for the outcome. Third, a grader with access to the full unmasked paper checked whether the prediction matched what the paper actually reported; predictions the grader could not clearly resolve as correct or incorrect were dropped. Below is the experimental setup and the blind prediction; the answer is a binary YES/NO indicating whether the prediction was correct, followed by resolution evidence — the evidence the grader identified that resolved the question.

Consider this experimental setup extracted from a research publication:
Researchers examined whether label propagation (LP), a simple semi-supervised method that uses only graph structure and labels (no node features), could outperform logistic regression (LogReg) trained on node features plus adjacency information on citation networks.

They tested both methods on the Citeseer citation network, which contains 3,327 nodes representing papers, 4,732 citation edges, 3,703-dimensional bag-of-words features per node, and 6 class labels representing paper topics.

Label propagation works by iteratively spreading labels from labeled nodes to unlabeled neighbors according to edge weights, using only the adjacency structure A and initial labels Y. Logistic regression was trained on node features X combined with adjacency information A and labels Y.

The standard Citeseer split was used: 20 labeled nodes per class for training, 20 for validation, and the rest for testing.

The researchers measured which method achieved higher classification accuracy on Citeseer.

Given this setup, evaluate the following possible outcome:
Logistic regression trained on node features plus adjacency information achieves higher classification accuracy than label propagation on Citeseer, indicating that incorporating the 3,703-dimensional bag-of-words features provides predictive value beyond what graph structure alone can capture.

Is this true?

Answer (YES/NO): YES